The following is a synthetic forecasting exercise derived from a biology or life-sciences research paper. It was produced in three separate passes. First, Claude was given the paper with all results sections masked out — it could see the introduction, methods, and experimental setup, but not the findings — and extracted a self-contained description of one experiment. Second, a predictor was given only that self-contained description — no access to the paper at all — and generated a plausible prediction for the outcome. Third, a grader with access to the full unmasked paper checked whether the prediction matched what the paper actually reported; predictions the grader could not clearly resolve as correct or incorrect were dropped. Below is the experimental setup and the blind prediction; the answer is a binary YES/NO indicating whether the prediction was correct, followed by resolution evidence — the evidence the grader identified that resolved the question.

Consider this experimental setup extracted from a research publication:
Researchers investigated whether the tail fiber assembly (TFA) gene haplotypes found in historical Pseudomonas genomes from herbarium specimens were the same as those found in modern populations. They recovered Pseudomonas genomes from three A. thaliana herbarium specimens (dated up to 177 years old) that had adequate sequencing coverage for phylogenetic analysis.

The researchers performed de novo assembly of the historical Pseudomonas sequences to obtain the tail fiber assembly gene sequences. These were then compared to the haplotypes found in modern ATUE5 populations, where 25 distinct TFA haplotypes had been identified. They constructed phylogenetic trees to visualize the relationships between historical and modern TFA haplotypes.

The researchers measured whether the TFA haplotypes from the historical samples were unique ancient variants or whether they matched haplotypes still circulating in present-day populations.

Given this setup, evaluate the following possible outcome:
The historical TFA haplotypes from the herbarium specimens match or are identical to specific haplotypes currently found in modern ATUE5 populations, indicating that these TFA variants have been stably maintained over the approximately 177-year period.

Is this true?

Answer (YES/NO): YES